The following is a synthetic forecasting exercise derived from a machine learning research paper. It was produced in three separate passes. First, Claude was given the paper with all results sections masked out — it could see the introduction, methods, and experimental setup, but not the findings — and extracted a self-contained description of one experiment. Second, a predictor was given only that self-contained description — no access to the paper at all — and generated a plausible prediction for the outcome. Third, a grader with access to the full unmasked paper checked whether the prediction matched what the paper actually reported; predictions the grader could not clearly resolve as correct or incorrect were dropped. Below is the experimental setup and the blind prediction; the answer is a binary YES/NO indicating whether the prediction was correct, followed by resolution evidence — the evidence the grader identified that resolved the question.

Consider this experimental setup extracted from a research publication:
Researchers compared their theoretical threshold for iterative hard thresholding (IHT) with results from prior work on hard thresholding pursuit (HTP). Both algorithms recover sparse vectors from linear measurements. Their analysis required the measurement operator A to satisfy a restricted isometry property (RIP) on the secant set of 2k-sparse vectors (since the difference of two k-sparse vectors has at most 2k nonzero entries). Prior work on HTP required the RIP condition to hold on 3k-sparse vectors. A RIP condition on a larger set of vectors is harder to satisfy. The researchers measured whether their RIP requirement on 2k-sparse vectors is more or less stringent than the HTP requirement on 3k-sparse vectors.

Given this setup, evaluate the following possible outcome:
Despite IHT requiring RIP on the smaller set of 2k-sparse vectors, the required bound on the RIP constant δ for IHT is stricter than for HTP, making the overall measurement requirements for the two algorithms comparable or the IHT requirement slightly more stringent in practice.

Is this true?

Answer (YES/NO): NO